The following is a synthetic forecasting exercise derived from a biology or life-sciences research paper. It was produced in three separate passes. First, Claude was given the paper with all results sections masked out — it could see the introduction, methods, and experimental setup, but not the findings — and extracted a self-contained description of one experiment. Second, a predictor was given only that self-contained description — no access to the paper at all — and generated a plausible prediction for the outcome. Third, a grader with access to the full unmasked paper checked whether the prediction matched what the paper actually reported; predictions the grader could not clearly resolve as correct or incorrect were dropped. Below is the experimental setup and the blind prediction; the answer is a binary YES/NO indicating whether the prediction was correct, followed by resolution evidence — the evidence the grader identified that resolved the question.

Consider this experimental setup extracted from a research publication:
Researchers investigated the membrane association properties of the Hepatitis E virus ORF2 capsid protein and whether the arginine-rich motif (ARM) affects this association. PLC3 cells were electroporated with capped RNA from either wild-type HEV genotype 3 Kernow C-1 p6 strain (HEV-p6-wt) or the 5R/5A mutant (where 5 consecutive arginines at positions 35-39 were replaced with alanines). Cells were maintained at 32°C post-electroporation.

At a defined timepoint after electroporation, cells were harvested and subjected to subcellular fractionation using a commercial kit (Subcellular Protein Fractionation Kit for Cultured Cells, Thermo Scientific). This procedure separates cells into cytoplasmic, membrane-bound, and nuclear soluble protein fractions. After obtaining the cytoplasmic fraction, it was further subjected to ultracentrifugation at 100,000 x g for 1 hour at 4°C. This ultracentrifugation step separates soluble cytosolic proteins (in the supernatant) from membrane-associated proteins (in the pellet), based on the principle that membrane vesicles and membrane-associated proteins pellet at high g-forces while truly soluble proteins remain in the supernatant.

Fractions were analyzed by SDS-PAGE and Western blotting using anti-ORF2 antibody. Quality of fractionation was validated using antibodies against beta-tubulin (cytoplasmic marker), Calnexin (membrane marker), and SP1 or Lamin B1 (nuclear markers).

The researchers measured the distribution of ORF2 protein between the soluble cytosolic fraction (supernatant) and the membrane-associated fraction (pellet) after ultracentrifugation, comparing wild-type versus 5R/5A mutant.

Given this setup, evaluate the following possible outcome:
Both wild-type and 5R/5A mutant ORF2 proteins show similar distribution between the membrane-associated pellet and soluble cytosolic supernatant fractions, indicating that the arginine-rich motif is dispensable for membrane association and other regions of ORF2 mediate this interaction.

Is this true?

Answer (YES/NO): NO